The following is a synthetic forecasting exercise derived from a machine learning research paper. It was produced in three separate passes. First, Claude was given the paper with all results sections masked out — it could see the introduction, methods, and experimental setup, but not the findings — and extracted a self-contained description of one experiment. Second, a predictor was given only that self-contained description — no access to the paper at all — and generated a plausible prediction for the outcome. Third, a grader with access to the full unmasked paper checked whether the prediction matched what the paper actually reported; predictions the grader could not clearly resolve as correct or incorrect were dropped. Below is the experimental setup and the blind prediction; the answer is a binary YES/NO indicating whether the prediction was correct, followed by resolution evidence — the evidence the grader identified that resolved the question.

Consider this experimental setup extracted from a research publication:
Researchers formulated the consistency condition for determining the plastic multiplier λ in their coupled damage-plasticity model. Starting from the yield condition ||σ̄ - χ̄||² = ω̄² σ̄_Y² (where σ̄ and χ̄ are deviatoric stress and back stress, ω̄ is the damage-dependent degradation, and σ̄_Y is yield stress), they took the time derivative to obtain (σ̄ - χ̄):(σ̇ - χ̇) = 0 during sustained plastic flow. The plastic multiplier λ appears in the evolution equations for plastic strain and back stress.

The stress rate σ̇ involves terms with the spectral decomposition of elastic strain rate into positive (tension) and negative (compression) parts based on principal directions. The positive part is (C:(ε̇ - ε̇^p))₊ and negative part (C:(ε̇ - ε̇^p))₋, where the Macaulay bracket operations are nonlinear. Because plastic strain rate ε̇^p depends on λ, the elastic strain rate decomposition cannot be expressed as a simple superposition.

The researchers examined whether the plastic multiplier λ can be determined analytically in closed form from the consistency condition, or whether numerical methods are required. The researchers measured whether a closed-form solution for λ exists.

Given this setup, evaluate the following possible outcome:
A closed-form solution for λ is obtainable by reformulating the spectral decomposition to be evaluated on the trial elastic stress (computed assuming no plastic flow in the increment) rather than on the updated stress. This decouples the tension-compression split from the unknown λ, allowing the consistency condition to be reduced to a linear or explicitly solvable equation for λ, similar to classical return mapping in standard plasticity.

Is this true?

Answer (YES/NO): NO